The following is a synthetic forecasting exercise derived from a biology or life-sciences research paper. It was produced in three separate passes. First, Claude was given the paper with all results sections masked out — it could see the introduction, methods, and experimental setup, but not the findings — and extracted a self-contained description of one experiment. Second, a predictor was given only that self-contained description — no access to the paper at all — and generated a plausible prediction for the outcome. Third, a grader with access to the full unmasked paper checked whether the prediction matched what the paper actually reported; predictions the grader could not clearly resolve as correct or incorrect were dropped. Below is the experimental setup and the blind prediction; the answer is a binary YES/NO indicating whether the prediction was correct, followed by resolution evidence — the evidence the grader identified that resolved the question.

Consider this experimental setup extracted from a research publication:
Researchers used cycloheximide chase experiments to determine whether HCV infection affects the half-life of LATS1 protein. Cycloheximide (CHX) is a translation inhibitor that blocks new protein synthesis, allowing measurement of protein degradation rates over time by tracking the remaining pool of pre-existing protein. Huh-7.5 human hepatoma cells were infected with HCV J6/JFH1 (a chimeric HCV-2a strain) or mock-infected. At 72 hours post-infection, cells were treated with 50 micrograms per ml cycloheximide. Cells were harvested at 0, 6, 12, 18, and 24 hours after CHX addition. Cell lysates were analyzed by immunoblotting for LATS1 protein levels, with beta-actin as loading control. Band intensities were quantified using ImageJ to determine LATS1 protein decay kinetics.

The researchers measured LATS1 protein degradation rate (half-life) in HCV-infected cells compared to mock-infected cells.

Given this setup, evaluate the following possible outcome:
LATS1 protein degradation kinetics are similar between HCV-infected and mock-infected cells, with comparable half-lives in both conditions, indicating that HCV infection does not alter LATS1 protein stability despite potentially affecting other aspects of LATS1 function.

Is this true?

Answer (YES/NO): NO